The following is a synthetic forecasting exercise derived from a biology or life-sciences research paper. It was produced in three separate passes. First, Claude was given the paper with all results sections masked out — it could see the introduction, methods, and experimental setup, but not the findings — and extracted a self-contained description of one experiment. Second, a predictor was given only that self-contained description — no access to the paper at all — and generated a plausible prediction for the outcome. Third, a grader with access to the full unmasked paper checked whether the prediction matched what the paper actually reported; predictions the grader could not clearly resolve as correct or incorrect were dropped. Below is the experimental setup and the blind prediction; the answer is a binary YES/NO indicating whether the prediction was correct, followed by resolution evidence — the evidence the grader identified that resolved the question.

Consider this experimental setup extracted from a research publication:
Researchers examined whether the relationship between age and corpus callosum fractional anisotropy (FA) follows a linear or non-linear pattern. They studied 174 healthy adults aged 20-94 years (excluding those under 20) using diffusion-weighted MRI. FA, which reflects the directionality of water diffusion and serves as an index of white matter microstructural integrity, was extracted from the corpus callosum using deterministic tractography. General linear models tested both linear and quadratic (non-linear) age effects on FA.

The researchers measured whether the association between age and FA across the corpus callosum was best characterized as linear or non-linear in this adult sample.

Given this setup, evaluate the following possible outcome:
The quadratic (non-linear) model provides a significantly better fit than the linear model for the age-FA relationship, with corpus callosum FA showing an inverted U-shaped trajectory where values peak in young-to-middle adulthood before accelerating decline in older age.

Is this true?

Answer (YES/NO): NO